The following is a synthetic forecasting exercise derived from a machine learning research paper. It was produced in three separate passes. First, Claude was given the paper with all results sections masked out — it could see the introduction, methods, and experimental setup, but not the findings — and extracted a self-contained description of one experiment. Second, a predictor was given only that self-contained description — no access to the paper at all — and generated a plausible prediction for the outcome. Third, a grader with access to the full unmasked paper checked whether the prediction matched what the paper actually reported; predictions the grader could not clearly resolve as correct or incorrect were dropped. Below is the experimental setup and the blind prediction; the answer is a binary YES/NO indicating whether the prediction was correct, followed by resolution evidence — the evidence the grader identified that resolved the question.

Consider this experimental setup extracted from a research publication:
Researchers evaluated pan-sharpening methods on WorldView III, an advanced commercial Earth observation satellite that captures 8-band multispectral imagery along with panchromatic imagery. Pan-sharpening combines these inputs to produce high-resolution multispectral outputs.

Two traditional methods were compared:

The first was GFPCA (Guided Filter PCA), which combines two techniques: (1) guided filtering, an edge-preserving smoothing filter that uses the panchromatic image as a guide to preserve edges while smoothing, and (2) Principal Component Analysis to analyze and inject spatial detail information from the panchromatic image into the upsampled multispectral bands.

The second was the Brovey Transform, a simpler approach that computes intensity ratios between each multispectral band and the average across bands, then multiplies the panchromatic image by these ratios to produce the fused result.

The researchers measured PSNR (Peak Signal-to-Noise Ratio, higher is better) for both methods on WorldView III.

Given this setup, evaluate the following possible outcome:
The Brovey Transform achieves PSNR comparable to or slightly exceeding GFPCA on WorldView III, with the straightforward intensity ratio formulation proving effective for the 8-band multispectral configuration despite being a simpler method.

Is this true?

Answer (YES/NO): YES